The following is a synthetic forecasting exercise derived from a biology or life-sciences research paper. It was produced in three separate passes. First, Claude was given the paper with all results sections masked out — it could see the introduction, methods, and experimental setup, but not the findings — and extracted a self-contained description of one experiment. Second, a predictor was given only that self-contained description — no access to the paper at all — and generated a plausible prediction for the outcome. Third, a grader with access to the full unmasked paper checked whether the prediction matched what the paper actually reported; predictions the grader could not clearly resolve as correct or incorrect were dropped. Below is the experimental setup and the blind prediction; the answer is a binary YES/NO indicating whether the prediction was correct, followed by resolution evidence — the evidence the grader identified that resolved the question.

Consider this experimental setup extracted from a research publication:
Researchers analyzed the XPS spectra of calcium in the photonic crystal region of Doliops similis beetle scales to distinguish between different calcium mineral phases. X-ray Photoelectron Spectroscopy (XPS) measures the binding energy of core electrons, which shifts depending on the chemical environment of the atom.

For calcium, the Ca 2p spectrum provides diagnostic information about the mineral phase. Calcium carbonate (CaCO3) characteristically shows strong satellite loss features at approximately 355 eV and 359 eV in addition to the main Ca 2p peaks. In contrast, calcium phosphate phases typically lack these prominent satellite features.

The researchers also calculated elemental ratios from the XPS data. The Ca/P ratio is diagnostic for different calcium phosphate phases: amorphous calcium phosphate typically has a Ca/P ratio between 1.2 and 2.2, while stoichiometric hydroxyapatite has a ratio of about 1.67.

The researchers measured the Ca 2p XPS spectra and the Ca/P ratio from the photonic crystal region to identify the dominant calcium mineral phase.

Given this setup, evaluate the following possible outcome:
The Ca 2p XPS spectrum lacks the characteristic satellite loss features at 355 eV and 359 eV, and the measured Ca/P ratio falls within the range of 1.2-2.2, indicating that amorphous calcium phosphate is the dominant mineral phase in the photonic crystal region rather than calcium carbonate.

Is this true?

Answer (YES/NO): YES